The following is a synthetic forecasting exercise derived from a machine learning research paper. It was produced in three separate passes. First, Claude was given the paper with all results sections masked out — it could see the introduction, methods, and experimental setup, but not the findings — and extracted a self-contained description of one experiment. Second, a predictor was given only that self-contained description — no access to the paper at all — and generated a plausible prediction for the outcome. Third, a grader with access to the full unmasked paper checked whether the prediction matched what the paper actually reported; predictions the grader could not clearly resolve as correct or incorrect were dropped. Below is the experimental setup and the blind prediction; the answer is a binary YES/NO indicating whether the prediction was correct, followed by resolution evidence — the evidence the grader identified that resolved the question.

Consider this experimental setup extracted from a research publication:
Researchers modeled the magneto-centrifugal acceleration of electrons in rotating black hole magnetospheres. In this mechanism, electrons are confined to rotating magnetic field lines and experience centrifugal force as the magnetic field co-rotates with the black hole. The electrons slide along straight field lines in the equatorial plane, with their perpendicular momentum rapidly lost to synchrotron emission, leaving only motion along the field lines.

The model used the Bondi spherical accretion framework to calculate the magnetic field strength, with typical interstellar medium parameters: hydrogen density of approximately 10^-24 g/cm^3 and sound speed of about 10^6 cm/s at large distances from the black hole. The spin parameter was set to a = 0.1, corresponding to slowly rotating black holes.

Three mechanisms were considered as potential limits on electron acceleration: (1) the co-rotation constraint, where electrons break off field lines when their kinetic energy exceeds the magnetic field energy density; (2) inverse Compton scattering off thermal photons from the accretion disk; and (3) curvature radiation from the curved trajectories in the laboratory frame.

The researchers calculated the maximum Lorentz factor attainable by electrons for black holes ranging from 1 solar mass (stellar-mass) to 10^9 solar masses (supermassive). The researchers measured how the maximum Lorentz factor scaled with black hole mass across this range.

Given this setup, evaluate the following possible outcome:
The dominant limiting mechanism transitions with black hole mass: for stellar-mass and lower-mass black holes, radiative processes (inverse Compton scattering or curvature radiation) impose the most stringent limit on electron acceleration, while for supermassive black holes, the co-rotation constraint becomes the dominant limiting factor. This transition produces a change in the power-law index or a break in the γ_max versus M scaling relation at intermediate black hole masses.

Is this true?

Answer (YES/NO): NO